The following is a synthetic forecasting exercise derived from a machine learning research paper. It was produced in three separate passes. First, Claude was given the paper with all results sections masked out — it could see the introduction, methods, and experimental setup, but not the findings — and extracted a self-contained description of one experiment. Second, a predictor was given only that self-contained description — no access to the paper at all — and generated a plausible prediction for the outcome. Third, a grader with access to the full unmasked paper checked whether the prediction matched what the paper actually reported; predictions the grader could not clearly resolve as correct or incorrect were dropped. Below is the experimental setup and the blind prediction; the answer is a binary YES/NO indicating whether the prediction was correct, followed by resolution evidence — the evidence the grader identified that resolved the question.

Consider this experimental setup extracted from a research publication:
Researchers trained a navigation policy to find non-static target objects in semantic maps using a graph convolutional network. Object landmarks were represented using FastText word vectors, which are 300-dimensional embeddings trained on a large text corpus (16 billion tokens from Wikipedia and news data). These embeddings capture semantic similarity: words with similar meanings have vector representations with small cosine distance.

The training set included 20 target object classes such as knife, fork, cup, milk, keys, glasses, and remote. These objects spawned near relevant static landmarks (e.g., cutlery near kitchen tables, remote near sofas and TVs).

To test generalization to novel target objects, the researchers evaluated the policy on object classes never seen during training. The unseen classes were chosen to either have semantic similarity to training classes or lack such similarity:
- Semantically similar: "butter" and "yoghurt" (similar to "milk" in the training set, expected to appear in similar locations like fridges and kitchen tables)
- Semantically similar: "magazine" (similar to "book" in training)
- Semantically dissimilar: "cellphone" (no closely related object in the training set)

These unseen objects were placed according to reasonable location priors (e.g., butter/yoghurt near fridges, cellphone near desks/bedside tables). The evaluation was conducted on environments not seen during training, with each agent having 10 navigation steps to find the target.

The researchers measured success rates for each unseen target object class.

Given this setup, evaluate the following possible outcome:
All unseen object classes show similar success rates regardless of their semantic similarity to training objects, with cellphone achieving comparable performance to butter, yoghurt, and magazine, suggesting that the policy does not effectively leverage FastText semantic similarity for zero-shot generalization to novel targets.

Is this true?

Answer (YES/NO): NO